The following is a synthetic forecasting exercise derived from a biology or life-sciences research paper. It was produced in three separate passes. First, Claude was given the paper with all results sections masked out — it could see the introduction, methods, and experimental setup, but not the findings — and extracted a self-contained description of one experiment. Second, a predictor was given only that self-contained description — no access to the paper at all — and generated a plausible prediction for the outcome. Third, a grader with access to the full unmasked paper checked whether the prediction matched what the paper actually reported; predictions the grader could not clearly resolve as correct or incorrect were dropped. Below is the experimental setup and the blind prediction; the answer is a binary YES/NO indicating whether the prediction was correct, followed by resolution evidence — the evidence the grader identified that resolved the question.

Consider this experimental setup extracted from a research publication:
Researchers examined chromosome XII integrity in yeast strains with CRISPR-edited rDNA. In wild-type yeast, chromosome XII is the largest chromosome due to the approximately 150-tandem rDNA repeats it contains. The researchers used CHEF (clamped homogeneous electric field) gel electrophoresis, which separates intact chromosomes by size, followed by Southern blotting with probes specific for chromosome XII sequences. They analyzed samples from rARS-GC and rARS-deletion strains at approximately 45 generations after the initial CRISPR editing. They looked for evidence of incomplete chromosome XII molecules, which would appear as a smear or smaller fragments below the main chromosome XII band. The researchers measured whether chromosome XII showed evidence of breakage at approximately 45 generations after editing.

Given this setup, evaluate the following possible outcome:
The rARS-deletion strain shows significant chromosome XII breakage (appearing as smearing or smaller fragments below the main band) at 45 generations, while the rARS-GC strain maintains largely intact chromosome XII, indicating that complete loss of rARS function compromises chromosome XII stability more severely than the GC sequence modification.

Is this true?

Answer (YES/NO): NO